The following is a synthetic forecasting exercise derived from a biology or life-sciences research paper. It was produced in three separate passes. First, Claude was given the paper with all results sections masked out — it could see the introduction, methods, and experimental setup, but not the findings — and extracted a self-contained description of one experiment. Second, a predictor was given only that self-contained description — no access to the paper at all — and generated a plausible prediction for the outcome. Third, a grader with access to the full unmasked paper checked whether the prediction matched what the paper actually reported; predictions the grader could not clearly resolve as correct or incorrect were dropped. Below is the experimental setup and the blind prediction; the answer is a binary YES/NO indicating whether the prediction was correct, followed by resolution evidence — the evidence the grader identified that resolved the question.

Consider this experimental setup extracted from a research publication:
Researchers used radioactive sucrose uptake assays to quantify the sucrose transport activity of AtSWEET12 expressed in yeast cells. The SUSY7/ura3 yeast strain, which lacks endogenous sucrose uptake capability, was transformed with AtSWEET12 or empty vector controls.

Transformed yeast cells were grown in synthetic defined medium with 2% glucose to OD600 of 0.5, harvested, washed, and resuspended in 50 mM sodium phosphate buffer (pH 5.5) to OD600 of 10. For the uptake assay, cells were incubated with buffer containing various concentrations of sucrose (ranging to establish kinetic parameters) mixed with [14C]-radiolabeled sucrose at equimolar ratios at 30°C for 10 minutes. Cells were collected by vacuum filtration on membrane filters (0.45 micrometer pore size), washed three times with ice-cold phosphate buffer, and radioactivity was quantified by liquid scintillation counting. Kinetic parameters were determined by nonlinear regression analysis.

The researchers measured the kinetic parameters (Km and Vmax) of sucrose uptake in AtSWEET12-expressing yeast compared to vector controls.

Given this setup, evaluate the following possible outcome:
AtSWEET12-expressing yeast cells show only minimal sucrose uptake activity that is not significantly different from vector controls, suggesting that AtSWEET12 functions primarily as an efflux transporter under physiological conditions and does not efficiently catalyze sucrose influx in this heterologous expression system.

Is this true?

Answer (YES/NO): NO